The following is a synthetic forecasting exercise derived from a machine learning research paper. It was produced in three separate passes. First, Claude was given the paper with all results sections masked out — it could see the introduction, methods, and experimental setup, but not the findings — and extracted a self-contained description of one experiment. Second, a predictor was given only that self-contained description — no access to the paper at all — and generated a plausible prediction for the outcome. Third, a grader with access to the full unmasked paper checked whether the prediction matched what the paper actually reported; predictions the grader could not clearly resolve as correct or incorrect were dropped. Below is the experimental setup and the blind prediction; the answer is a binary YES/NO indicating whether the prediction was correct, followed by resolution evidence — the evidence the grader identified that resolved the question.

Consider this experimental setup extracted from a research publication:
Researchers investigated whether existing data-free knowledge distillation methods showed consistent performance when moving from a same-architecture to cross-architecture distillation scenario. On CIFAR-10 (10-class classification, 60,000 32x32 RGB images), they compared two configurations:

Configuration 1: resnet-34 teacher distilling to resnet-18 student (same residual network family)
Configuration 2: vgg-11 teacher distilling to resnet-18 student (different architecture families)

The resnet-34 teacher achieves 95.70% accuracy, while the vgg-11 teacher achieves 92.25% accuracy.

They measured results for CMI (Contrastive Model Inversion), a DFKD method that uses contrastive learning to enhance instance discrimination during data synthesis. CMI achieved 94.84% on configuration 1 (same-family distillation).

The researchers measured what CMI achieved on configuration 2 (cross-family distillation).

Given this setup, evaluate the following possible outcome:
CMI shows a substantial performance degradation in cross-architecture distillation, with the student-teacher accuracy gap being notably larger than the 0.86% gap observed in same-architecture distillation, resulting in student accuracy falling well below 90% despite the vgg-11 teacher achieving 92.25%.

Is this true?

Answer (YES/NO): NO